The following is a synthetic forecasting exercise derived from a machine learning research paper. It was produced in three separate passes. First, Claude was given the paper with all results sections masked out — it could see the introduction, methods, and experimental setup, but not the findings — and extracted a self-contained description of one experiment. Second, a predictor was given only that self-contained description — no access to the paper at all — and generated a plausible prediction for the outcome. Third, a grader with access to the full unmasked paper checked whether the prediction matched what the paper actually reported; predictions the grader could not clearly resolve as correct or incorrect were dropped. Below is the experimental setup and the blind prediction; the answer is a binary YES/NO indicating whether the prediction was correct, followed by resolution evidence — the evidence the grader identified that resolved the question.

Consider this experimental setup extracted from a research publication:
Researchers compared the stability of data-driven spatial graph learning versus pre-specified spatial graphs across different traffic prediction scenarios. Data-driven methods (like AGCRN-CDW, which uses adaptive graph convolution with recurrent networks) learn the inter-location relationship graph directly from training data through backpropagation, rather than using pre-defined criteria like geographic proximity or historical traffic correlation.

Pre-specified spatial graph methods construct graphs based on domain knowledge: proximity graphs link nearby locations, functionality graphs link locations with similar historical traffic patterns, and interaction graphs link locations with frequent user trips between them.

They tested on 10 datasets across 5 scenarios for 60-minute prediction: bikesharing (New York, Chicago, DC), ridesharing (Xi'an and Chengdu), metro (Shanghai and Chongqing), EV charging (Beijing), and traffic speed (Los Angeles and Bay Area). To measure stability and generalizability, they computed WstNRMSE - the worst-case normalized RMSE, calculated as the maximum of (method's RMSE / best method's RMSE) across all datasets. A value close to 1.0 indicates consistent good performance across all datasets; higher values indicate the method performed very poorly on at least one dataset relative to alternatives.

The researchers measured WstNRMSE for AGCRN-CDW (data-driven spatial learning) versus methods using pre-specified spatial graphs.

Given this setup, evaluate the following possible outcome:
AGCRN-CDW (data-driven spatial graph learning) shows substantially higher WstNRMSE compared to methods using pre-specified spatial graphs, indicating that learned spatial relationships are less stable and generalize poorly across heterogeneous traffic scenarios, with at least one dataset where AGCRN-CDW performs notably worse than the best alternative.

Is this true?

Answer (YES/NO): YES